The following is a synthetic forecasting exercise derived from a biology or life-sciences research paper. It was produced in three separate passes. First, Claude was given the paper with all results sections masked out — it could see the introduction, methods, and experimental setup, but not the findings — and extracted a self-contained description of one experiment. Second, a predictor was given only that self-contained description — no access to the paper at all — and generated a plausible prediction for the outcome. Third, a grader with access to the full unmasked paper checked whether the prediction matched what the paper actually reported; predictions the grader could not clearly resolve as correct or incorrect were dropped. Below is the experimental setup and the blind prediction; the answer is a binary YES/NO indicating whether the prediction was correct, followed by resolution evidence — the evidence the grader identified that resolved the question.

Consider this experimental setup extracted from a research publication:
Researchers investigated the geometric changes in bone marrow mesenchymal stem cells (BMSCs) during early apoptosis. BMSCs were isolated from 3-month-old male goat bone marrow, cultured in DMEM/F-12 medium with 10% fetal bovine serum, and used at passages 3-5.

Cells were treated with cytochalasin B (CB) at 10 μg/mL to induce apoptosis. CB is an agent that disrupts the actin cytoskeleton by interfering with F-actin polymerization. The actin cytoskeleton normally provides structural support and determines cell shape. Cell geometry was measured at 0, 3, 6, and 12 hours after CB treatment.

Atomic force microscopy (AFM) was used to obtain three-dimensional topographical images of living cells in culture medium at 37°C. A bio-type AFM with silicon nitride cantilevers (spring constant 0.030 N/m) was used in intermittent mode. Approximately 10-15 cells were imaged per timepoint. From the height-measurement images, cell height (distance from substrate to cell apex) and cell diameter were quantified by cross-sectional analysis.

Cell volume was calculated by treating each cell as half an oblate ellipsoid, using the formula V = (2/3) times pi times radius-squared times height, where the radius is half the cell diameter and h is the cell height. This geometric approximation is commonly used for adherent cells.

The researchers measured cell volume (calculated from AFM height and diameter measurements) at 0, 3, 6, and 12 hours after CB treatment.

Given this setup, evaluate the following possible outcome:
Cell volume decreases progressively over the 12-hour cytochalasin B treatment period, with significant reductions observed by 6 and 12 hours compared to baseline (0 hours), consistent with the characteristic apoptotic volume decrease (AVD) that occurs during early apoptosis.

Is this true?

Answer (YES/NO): NO